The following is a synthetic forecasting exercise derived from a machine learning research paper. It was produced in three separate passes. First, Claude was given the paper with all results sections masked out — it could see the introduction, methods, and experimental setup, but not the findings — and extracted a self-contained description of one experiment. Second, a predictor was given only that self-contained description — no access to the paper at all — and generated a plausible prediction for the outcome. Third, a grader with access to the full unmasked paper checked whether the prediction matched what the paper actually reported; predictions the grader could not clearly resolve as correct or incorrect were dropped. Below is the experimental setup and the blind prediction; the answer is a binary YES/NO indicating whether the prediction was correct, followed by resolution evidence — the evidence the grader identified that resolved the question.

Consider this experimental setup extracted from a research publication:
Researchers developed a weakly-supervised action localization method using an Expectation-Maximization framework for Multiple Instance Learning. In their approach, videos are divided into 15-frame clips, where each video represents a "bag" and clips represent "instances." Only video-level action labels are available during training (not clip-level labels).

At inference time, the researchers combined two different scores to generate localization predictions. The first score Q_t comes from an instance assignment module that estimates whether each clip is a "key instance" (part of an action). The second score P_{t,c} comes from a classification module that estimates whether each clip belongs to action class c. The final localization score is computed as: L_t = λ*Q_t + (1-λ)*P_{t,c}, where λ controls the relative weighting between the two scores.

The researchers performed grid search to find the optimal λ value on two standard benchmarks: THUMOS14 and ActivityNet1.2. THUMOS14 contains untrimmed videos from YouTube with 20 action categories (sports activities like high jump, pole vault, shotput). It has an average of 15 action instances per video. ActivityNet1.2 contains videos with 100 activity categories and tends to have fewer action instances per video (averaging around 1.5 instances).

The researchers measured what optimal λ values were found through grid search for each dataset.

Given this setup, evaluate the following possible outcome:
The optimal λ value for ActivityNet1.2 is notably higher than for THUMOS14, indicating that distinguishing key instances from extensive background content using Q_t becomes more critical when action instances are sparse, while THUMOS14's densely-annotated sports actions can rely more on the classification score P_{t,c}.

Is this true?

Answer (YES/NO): NO